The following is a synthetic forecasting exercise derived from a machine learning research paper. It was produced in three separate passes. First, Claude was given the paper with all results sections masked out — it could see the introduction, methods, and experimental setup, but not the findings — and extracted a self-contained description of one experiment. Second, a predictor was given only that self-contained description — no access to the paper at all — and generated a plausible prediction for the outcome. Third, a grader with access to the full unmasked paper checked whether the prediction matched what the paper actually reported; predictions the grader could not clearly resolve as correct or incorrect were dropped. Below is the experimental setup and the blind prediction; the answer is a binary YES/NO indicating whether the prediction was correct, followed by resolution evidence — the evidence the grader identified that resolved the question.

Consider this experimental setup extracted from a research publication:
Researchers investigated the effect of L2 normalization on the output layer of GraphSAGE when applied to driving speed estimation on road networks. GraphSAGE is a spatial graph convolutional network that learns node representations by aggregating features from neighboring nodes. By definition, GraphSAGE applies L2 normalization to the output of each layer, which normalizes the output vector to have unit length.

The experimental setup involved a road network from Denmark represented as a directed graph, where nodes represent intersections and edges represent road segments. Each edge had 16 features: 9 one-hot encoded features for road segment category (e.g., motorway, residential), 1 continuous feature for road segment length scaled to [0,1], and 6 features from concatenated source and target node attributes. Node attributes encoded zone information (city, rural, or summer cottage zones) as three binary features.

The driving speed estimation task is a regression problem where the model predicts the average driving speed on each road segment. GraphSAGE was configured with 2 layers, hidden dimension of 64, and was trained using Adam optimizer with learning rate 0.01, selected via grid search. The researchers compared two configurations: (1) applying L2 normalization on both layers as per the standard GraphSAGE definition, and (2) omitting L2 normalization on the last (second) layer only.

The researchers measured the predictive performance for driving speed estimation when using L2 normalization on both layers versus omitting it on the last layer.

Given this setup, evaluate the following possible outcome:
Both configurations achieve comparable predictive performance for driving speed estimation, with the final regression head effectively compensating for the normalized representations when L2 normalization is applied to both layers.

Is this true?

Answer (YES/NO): NO